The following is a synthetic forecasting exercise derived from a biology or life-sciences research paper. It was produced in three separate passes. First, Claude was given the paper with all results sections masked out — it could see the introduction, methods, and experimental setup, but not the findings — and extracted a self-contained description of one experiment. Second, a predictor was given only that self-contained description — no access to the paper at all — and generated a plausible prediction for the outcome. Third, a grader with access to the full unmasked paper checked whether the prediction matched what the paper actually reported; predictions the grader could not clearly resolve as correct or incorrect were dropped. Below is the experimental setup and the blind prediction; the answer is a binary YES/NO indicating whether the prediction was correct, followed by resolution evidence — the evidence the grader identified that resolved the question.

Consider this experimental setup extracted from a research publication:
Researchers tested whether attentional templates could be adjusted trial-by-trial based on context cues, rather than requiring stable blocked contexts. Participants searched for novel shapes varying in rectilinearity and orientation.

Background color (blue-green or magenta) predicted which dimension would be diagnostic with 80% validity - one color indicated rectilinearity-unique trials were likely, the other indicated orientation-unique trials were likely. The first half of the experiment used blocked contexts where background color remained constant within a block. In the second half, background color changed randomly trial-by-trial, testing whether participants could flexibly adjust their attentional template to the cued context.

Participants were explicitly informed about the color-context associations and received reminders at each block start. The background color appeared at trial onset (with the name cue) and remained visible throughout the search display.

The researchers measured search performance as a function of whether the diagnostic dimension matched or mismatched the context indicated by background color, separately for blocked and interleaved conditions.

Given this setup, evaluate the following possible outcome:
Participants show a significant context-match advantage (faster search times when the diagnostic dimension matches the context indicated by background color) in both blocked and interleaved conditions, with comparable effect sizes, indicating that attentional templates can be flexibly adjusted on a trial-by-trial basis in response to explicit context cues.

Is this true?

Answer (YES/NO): NO